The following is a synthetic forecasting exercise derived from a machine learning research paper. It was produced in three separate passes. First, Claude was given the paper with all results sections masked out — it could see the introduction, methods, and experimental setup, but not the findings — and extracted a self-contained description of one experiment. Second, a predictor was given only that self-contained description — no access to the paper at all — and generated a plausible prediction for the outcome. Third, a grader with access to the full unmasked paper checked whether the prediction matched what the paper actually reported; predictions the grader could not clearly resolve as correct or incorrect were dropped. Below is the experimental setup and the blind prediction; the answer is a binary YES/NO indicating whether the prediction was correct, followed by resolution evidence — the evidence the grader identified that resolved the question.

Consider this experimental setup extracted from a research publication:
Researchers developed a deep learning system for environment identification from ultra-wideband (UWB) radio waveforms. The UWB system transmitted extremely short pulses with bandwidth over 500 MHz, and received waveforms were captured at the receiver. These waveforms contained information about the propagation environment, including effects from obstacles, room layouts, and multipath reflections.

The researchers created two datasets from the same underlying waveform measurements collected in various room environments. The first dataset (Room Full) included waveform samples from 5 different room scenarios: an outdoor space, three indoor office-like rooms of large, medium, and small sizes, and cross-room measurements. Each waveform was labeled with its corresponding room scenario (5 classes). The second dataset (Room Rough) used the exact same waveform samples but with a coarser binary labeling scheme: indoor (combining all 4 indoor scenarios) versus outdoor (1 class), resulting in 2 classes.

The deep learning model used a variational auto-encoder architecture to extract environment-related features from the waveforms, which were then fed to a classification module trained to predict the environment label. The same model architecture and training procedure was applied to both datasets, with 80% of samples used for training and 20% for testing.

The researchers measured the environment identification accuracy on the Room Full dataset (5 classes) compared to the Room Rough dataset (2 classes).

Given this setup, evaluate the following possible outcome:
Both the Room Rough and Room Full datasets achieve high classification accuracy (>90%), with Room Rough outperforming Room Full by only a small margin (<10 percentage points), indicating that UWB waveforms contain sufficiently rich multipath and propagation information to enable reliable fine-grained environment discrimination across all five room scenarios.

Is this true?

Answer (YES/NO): NO